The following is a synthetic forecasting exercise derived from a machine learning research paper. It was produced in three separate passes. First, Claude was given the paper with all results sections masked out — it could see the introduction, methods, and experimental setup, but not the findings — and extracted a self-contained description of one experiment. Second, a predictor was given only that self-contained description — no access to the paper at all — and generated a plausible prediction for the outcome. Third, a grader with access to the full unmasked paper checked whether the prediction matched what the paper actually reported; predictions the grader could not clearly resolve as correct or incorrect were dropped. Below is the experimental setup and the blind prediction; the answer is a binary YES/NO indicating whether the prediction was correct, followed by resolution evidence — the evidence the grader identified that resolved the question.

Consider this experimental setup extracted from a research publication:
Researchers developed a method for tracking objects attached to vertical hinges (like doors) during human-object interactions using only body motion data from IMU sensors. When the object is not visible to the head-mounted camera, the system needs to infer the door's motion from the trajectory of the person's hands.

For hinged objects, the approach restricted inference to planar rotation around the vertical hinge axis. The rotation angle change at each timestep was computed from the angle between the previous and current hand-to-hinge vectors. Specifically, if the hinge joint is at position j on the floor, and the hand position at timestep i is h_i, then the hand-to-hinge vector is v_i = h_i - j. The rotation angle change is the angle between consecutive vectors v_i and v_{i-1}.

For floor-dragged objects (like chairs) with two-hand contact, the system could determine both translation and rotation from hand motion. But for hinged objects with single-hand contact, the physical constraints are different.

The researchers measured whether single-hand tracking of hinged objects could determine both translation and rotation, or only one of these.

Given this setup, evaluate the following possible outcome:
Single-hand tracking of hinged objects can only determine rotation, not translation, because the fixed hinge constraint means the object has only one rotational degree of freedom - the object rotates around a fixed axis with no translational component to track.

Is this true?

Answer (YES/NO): YES